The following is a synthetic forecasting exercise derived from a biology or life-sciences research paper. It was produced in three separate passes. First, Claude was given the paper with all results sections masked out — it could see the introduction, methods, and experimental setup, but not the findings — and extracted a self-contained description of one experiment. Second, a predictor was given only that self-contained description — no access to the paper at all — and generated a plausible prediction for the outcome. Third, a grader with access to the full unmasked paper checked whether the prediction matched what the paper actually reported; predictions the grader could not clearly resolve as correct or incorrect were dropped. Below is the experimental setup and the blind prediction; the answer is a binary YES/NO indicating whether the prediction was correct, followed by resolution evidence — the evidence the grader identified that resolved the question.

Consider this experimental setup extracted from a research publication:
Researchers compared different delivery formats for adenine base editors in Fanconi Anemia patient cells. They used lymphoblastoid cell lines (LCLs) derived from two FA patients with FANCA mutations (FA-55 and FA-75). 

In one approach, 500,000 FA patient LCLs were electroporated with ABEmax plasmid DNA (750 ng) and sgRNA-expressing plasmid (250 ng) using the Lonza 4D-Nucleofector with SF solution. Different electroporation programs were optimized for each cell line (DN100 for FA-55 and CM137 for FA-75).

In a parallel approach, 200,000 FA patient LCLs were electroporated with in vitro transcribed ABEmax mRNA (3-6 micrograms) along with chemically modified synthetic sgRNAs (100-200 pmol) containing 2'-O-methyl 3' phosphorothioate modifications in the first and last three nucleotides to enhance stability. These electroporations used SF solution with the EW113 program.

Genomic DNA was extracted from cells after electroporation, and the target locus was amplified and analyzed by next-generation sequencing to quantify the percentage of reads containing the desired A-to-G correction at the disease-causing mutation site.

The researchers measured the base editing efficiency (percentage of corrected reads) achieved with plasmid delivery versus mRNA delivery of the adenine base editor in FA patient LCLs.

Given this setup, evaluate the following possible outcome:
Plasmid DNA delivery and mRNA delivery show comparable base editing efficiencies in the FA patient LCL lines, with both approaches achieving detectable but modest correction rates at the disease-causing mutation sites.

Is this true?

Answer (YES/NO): NO